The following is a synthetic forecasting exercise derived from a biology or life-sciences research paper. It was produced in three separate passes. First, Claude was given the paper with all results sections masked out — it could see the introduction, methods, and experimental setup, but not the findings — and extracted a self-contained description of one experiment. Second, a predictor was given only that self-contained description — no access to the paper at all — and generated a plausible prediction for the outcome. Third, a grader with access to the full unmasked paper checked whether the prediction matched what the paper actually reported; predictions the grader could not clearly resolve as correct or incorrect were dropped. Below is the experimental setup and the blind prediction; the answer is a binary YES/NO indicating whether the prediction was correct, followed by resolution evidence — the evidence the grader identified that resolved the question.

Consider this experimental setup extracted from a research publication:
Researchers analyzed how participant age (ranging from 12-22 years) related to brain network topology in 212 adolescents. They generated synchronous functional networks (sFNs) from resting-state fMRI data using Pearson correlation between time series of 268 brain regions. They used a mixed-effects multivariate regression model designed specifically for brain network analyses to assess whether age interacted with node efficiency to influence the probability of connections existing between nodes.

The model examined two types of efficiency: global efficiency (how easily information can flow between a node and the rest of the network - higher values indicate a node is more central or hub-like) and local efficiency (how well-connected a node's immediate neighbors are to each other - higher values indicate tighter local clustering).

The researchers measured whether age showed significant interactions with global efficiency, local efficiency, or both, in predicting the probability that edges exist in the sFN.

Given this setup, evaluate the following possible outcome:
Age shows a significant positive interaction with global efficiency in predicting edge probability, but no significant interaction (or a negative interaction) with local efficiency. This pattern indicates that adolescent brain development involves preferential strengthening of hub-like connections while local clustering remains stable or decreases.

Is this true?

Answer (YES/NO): NO